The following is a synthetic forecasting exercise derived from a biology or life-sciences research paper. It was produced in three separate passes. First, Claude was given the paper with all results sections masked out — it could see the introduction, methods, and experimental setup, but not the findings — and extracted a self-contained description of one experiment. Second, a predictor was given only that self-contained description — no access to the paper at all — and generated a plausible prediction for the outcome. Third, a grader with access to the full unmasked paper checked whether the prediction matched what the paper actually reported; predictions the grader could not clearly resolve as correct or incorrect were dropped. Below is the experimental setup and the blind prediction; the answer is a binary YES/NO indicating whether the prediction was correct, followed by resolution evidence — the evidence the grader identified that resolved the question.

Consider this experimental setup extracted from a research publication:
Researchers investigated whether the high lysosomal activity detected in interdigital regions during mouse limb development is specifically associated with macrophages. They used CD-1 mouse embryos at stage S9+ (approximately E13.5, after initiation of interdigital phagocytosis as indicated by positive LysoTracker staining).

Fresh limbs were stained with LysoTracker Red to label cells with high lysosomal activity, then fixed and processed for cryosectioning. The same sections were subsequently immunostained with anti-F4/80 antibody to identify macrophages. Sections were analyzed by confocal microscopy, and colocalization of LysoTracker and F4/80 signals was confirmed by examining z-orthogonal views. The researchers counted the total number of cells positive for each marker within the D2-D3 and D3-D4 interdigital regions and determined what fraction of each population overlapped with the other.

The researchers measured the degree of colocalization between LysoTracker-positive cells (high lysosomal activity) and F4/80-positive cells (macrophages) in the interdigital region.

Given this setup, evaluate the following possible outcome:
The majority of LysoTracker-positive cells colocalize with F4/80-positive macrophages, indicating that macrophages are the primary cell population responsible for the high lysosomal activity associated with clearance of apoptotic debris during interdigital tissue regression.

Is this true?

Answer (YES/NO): YES